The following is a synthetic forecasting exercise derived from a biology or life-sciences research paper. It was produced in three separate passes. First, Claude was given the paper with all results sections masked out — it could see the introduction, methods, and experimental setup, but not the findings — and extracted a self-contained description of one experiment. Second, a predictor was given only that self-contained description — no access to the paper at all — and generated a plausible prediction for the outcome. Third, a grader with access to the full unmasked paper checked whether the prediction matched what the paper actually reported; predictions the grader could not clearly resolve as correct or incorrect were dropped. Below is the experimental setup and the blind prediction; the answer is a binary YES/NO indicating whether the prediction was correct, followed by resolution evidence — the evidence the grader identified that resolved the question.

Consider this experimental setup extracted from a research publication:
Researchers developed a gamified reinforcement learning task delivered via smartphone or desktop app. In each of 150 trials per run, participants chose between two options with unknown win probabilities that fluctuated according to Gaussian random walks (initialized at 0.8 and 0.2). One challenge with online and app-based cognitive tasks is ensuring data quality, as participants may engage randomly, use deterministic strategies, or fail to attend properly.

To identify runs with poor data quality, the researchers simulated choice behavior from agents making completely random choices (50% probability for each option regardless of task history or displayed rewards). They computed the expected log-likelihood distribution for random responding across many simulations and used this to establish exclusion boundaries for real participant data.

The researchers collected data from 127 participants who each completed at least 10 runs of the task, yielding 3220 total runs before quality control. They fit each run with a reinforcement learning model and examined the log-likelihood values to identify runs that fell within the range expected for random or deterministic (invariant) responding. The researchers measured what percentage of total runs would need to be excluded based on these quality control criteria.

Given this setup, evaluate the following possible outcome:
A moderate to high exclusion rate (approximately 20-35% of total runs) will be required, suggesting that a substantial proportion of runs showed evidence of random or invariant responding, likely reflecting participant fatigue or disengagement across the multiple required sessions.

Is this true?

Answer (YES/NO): NO